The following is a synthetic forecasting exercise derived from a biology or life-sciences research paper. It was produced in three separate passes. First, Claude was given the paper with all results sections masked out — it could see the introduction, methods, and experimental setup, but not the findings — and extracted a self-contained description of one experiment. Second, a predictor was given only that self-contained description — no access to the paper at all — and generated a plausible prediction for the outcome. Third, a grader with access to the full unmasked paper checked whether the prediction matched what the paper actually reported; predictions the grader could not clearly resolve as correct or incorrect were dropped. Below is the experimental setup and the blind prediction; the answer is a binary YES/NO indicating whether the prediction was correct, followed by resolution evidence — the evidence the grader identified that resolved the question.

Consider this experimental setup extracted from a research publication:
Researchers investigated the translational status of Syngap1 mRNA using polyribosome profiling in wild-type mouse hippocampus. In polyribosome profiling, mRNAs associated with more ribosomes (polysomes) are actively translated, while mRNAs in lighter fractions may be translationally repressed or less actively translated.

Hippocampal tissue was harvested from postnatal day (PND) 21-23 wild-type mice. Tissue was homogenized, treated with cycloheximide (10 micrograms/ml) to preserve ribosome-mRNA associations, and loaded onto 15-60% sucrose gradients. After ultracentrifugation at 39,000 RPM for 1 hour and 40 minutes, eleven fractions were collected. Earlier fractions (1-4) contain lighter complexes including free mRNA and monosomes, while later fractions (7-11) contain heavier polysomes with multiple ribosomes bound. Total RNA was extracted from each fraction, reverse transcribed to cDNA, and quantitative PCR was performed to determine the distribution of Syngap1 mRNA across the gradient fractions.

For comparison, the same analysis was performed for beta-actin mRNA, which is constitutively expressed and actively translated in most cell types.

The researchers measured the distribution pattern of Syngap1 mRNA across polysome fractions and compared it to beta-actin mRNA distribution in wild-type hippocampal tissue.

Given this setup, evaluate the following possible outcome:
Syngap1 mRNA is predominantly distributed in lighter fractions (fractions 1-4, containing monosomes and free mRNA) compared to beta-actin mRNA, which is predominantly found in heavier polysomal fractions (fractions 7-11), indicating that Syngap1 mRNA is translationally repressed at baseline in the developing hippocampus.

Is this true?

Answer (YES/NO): NO